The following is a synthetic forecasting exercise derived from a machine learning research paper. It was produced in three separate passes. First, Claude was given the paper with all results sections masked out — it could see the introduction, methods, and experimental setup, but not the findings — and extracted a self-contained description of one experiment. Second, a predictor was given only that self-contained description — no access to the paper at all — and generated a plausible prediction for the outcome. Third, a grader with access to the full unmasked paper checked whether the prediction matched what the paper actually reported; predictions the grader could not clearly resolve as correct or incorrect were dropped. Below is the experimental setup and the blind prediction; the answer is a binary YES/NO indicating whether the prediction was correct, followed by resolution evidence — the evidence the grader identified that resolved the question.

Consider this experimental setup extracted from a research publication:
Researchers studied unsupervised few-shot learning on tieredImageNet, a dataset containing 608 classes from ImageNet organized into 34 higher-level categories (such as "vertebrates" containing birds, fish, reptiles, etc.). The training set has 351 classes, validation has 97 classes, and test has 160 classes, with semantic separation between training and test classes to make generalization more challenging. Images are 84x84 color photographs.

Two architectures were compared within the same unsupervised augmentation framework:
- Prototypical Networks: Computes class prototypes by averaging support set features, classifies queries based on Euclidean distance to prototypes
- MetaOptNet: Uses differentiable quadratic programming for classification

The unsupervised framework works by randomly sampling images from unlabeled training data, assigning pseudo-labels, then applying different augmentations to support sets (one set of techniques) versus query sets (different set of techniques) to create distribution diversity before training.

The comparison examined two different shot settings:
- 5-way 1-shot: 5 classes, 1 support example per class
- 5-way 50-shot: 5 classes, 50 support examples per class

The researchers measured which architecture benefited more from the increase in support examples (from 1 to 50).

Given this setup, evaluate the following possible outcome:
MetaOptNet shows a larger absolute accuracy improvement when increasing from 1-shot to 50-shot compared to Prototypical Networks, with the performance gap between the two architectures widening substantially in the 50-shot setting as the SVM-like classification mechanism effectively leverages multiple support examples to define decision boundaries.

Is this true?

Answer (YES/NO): YES